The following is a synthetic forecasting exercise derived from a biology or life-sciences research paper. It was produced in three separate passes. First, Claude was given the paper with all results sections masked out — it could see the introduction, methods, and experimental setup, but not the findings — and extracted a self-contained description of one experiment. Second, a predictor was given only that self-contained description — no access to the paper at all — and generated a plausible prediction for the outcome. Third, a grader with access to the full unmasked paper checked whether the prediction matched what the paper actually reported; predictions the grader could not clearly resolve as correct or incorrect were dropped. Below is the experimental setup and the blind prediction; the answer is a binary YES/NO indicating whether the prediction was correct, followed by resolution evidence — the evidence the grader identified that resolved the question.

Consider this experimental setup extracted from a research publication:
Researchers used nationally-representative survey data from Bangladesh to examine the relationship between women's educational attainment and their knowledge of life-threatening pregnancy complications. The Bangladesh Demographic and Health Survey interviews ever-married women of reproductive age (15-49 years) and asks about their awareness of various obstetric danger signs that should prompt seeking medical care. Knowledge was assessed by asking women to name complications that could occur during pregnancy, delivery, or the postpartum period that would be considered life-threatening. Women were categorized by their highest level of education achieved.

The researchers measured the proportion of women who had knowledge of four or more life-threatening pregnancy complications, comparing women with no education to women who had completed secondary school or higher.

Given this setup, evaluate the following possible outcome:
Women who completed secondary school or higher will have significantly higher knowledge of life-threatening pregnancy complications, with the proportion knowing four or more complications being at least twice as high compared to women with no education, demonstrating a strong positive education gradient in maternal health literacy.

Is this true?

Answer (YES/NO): NO